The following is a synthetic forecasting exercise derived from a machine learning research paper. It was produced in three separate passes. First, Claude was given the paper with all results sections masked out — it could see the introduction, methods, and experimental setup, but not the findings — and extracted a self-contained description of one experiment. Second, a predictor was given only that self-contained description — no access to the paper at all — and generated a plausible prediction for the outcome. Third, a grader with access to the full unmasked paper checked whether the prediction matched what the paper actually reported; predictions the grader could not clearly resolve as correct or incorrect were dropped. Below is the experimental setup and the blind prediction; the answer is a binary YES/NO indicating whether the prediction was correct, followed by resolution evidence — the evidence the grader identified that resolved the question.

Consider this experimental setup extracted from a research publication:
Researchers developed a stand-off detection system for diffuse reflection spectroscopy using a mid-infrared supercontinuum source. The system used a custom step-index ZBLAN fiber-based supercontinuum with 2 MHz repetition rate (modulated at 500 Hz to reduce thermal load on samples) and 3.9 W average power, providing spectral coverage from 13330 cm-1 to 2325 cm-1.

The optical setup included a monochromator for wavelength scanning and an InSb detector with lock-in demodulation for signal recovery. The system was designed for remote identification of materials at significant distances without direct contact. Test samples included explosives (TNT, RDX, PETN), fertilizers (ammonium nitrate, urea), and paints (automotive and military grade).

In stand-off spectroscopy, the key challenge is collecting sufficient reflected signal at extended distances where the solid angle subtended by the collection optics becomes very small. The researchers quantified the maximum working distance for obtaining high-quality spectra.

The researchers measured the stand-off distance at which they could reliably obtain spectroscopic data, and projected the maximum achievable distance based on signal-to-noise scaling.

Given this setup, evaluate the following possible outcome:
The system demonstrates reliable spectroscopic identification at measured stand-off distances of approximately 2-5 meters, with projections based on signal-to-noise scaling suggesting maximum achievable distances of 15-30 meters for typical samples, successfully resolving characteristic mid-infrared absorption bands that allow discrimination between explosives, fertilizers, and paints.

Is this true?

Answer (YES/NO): NO